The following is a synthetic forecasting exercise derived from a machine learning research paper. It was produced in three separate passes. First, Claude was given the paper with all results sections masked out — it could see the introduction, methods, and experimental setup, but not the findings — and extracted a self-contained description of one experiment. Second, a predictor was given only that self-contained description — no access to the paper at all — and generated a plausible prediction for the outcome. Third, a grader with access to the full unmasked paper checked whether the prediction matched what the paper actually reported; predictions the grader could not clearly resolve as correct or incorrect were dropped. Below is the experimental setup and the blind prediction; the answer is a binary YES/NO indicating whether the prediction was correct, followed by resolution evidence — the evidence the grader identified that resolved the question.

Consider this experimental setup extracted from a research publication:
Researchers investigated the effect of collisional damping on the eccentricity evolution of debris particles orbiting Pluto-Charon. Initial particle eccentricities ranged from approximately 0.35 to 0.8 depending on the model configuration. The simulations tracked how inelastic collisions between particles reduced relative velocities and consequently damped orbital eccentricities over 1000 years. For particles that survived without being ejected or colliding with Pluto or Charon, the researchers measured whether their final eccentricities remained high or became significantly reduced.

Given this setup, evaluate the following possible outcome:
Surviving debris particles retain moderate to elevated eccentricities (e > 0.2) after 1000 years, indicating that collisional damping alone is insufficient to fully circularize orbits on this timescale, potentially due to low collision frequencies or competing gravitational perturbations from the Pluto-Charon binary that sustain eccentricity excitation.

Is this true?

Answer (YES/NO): NO